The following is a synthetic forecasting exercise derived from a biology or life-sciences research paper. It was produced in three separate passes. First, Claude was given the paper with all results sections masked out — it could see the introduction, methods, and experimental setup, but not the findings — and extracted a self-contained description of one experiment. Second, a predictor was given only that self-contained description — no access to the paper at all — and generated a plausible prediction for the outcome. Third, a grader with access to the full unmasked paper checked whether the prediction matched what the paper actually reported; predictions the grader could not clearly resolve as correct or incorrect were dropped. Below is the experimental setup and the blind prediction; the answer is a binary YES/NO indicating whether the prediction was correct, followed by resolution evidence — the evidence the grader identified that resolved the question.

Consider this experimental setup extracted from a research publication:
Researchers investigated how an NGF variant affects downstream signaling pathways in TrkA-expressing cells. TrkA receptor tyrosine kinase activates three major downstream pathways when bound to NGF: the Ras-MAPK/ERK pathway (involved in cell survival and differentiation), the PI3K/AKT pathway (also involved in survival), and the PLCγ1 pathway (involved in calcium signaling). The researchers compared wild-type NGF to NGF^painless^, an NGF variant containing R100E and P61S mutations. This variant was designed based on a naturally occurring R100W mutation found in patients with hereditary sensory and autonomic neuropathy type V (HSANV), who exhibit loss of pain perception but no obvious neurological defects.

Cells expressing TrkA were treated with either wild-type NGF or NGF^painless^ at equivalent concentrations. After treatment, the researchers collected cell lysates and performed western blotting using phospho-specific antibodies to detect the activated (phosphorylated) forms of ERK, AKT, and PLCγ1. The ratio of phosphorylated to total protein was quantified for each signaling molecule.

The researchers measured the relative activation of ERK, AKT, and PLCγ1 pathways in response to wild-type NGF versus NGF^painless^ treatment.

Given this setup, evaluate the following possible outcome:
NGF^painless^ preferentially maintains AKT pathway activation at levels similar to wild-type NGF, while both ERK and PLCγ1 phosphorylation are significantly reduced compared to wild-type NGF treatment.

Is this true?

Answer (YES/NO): NO